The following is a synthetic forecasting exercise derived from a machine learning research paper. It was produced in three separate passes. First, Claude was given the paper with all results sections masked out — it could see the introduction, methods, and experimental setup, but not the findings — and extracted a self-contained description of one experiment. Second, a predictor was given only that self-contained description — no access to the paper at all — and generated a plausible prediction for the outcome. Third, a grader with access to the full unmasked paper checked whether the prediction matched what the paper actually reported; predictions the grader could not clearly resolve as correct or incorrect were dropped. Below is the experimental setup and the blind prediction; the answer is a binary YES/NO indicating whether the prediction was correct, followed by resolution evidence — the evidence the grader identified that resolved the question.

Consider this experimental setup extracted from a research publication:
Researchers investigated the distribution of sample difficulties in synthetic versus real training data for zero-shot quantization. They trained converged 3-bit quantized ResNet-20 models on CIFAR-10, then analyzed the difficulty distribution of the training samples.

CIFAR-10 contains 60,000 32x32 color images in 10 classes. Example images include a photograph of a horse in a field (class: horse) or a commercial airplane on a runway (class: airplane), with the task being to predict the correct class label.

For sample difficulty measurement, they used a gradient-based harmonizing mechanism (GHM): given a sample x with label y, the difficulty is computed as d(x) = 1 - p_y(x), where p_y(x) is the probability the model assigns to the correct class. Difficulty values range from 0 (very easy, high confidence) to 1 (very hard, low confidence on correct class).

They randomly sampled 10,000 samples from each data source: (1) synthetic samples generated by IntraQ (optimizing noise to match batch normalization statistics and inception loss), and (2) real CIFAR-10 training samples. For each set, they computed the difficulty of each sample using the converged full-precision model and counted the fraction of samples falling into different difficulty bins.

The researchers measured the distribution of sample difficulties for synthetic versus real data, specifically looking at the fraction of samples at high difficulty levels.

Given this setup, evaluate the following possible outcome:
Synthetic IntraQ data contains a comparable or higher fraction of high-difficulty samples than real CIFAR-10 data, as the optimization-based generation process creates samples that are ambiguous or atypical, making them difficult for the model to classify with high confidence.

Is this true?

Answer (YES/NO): NO